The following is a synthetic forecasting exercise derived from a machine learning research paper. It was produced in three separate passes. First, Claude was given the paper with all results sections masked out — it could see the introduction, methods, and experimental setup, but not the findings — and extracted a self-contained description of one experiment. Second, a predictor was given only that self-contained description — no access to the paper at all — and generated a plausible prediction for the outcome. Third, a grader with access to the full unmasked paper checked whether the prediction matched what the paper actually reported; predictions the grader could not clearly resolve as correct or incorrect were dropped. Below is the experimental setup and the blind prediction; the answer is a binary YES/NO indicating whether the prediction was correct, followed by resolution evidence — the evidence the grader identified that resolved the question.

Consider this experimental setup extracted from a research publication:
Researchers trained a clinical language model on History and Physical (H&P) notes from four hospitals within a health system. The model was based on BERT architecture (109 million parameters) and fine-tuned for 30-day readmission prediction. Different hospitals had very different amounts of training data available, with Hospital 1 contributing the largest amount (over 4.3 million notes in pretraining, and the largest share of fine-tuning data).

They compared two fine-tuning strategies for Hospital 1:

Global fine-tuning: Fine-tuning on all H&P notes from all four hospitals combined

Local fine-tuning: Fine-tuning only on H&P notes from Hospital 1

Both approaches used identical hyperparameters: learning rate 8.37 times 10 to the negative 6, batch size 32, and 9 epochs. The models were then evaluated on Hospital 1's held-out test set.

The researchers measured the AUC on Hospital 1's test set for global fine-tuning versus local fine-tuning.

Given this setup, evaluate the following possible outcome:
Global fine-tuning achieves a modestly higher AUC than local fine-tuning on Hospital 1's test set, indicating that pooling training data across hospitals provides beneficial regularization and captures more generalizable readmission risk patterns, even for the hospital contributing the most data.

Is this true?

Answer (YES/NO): YES